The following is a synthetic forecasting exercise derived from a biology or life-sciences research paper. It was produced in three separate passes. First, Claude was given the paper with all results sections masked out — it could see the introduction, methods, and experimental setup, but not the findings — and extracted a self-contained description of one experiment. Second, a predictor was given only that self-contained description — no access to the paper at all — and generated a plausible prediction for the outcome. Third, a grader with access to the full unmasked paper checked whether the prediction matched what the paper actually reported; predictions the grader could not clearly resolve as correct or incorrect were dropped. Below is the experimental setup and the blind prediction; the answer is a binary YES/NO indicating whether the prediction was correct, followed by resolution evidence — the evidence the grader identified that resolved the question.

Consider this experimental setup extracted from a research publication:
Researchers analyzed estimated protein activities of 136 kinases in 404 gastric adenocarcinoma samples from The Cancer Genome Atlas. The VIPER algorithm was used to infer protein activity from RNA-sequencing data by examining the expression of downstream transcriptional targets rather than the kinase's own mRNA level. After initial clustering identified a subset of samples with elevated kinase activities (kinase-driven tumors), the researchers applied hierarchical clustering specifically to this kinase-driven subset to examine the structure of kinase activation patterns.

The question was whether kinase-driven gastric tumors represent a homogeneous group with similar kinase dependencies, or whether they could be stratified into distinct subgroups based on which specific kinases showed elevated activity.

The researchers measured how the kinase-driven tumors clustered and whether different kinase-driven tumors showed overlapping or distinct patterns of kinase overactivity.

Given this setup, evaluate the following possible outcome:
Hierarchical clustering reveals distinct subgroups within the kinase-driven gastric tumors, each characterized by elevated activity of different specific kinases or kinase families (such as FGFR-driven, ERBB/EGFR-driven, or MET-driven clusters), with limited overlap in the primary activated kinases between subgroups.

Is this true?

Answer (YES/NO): YES